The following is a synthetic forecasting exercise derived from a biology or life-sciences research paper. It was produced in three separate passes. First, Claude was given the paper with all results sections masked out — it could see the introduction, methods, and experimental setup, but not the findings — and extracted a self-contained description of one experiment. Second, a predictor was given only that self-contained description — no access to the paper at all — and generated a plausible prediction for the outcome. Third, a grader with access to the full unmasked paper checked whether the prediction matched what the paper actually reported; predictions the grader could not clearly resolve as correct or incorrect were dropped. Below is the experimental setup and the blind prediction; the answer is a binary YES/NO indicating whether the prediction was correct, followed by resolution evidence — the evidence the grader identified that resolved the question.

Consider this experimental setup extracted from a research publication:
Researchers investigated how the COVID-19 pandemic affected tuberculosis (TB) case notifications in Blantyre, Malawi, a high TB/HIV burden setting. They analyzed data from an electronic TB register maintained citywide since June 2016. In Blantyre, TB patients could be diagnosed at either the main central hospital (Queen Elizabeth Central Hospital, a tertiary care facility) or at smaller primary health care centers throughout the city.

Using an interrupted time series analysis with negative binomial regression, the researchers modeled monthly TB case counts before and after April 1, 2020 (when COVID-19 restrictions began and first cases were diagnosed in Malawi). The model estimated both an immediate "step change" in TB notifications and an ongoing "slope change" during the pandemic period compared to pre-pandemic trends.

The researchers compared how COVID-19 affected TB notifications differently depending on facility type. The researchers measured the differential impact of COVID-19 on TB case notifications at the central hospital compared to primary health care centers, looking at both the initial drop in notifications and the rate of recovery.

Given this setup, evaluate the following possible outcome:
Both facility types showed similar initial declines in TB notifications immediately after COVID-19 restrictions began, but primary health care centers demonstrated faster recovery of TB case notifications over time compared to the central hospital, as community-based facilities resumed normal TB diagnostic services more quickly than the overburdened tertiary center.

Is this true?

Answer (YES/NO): NO